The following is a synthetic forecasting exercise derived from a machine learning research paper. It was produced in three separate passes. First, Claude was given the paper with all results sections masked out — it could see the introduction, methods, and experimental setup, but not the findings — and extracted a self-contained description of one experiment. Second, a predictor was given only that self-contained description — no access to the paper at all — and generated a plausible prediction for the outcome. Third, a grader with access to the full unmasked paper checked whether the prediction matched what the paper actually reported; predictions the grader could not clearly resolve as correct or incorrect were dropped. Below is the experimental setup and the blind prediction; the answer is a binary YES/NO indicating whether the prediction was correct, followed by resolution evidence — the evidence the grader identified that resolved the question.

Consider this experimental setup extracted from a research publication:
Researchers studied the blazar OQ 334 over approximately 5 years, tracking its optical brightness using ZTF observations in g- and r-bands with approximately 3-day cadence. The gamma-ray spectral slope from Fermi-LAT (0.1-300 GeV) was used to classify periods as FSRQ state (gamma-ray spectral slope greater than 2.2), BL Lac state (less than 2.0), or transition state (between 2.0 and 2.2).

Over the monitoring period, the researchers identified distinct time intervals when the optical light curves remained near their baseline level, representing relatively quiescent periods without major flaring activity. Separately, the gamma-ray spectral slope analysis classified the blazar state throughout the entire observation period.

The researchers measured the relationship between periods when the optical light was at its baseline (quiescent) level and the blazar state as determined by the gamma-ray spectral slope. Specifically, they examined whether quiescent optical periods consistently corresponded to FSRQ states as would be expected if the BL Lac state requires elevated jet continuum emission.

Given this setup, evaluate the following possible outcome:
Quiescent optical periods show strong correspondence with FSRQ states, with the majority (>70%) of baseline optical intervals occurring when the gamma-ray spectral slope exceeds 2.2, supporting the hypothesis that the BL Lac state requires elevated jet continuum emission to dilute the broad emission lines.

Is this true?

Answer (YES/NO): YES